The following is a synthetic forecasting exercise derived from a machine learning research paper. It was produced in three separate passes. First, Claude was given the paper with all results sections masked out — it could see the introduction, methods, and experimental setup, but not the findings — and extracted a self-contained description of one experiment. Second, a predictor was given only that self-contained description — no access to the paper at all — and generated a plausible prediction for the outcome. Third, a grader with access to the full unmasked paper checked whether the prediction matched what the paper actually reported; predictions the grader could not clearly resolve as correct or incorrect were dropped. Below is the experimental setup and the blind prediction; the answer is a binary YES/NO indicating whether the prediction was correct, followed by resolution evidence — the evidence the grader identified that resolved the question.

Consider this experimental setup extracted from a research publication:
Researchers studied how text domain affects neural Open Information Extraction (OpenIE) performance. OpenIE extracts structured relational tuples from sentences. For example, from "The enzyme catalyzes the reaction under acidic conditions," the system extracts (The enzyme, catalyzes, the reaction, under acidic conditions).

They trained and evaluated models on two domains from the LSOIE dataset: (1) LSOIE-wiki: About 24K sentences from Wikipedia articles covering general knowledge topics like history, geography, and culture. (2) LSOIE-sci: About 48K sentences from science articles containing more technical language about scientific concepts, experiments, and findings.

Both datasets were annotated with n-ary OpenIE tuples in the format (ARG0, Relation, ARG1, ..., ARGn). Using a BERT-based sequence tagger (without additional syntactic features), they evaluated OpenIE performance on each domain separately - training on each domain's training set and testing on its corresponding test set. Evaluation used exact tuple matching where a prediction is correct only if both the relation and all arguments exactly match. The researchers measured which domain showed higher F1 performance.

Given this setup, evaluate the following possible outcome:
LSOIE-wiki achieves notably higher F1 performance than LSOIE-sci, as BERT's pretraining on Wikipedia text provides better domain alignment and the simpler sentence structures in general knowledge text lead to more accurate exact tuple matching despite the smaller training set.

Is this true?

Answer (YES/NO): NO